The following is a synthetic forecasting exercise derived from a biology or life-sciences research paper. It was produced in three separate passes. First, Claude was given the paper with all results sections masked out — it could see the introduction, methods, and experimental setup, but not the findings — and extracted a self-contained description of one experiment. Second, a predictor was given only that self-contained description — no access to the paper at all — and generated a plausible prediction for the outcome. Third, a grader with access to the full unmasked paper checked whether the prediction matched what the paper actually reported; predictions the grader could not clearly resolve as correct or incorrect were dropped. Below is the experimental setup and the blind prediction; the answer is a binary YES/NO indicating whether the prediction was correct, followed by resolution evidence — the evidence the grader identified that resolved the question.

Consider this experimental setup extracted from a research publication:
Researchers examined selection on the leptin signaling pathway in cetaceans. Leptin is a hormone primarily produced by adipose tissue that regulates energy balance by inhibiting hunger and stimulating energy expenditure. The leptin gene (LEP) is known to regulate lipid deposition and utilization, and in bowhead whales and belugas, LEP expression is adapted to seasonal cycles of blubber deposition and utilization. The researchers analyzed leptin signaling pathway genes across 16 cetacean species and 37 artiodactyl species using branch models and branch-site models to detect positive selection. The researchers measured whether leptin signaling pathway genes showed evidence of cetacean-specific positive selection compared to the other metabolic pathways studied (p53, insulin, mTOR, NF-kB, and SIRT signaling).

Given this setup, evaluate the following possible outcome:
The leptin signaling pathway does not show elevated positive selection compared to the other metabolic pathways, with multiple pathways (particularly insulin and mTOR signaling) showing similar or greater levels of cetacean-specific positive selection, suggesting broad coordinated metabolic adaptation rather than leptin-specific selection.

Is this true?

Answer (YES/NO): YES